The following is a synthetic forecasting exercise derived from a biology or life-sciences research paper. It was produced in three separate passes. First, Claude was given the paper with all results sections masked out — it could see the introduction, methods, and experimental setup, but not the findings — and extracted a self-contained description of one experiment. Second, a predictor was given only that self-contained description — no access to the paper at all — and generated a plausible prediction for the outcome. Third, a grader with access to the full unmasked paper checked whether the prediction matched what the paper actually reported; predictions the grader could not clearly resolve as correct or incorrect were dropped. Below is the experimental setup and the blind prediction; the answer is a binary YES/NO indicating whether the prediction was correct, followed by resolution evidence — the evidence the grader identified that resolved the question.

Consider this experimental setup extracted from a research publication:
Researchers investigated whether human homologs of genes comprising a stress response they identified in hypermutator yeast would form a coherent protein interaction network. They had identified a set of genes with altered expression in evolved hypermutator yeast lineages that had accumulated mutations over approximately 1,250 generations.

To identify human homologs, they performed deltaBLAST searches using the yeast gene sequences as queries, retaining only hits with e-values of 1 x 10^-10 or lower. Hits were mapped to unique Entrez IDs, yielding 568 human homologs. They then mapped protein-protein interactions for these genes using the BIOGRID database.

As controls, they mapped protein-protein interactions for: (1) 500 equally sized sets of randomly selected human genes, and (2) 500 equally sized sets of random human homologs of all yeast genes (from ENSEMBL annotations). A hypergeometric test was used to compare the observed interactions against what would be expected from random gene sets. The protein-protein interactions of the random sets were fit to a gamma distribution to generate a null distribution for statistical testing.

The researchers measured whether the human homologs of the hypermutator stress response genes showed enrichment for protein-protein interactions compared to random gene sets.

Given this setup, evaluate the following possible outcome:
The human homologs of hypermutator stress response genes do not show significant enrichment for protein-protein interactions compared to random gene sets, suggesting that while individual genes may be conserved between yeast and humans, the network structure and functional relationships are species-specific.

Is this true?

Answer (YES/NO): NO